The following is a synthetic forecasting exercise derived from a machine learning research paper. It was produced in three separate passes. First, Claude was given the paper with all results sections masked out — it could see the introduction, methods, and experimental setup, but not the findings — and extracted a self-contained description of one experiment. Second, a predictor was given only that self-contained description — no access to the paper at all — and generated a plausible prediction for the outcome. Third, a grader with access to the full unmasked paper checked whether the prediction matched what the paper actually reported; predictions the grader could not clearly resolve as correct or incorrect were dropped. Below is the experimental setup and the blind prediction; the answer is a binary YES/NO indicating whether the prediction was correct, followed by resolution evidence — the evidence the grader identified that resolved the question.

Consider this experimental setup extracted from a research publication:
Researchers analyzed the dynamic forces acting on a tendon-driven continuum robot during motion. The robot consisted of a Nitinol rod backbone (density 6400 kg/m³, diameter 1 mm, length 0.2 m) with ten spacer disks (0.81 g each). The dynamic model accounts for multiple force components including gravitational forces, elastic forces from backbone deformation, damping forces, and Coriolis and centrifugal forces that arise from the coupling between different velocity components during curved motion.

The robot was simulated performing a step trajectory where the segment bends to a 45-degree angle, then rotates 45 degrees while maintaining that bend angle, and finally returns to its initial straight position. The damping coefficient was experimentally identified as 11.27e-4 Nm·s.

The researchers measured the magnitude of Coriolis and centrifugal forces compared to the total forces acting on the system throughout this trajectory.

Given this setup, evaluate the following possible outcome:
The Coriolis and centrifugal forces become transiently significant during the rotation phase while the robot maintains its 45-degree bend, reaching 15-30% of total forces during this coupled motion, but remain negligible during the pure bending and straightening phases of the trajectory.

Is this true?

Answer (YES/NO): NO